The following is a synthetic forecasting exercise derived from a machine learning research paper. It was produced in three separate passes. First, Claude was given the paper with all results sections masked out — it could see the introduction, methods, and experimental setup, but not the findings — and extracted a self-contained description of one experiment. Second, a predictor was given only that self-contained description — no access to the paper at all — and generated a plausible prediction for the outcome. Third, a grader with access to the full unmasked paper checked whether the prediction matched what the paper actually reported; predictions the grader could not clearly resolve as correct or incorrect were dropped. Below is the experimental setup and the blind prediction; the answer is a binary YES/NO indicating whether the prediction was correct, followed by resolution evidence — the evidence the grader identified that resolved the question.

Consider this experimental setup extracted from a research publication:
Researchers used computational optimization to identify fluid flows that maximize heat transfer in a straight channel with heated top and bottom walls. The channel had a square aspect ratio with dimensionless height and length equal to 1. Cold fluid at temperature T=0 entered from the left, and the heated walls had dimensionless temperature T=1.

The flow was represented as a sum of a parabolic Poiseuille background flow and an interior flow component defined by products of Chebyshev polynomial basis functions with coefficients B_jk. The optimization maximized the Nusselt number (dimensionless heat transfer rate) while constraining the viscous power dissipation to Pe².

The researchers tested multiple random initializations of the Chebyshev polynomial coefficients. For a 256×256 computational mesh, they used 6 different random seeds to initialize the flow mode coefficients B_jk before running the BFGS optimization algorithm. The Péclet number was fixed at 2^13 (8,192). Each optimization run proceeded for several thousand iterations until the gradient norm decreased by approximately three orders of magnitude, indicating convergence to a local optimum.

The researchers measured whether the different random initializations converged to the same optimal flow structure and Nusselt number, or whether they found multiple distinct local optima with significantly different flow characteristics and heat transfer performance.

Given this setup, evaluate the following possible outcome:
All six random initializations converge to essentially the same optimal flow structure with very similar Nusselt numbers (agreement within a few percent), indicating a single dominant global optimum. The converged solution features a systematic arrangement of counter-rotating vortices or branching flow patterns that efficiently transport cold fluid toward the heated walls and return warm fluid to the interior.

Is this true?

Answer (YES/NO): NO